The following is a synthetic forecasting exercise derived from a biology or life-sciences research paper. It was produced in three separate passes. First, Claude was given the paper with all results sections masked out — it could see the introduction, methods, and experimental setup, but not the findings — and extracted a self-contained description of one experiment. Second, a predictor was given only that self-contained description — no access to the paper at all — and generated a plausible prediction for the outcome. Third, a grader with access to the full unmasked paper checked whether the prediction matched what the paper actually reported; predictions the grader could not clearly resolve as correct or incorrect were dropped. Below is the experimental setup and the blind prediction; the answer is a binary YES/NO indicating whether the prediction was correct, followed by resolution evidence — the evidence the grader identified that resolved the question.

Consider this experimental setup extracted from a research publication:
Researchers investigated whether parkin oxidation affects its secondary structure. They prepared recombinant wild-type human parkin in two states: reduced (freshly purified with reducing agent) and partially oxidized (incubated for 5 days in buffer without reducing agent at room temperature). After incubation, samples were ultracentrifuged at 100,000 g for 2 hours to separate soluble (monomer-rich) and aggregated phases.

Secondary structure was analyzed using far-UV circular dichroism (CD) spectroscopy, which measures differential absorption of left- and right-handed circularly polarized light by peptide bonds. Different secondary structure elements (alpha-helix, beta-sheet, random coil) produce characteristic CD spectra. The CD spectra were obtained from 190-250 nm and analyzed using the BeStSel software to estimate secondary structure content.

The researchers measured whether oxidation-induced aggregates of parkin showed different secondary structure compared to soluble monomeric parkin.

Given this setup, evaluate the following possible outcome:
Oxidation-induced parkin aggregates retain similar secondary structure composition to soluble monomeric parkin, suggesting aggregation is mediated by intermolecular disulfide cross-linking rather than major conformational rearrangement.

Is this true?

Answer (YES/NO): NO